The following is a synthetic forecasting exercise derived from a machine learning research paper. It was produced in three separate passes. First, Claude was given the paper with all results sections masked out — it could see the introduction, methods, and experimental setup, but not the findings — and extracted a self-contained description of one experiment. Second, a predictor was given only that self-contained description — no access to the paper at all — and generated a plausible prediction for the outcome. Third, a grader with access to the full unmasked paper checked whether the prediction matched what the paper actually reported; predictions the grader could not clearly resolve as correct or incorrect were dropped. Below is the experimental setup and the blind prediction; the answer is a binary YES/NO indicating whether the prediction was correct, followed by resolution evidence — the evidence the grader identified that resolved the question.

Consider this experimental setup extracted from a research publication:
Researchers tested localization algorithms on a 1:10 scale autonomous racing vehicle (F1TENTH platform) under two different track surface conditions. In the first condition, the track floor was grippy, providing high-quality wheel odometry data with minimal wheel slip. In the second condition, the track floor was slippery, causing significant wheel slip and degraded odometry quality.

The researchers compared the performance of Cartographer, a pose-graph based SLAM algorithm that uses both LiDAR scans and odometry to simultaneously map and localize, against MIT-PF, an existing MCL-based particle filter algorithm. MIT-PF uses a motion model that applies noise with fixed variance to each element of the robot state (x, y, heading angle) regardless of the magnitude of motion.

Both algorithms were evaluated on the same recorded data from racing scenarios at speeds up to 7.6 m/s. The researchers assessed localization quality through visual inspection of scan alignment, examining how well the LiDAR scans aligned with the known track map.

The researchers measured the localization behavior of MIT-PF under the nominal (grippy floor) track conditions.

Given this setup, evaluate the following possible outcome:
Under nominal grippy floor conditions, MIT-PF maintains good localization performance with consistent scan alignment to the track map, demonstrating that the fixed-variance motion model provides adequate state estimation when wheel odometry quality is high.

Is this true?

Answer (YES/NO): NO